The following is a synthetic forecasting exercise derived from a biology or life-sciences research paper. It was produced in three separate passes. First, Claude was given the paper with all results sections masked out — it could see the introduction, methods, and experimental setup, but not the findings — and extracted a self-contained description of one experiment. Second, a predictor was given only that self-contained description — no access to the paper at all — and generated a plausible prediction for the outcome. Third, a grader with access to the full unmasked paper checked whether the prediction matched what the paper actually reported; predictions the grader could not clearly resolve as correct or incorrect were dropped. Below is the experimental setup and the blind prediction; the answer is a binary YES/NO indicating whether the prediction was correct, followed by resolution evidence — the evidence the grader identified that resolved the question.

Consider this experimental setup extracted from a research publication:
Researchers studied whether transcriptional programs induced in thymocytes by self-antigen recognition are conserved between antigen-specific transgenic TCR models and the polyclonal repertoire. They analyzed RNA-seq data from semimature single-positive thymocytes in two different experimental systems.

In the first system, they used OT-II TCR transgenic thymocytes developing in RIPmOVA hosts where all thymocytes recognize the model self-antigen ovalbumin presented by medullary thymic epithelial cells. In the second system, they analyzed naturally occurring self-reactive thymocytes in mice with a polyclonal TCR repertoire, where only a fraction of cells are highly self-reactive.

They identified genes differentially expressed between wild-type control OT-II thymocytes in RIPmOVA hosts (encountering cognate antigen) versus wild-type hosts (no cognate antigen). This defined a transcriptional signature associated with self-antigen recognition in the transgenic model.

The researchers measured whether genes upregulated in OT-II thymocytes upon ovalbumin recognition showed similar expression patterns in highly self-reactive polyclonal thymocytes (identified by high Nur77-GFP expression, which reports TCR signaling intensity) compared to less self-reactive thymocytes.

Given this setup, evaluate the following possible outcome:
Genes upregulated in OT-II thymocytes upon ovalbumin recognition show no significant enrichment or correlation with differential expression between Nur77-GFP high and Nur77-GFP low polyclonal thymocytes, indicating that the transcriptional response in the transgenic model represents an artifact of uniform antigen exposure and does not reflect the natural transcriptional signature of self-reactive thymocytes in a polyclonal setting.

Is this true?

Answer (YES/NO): NO